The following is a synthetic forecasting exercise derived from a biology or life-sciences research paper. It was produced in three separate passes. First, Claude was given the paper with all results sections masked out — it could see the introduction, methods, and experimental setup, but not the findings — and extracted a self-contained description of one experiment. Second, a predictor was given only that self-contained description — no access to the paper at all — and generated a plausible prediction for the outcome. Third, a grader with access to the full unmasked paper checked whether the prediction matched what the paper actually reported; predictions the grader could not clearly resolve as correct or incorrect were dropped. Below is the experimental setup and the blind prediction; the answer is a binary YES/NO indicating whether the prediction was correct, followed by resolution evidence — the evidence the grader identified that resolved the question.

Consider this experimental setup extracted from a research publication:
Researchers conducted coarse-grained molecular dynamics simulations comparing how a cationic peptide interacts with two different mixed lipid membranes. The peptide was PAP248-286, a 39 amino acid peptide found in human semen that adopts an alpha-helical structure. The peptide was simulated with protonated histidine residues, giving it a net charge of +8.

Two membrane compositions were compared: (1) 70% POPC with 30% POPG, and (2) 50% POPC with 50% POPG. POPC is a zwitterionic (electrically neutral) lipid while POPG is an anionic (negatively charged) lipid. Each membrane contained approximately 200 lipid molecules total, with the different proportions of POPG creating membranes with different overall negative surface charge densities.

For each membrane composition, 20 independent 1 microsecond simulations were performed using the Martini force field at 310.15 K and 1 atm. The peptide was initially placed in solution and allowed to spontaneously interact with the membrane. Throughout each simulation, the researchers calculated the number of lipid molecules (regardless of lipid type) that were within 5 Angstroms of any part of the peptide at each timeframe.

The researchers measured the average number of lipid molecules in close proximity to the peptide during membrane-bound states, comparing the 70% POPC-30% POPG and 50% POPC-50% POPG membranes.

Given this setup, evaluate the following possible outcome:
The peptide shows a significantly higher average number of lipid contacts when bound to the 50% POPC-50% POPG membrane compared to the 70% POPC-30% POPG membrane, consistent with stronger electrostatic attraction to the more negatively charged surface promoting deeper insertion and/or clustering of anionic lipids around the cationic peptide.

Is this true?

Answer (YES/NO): YES